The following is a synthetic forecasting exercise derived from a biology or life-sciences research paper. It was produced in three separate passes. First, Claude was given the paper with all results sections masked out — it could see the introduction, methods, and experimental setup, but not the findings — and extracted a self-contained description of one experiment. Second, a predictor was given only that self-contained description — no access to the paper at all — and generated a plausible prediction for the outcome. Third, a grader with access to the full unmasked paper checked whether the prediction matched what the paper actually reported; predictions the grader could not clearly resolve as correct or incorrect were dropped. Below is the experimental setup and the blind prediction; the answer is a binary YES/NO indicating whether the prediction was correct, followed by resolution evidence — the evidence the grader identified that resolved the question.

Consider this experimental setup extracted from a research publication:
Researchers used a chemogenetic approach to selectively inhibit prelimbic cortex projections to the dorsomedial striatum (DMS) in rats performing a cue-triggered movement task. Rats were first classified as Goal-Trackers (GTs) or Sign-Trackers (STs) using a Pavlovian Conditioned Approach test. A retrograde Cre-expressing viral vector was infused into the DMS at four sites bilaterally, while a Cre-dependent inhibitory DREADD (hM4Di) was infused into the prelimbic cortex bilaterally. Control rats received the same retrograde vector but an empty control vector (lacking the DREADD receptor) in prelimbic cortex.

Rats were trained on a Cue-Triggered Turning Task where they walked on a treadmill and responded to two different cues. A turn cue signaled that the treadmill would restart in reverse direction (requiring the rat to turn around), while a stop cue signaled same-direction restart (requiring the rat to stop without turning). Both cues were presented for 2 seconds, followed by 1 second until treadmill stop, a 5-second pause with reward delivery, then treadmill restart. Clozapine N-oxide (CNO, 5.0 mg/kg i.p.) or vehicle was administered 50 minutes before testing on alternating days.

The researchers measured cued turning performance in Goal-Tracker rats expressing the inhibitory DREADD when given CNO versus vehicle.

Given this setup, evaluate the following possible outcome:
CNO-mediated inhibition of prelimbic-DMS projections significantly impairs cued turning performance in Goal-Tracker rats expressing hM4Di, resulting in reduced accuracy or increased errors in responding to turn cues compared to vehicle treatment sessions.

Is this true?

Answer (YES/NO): YES